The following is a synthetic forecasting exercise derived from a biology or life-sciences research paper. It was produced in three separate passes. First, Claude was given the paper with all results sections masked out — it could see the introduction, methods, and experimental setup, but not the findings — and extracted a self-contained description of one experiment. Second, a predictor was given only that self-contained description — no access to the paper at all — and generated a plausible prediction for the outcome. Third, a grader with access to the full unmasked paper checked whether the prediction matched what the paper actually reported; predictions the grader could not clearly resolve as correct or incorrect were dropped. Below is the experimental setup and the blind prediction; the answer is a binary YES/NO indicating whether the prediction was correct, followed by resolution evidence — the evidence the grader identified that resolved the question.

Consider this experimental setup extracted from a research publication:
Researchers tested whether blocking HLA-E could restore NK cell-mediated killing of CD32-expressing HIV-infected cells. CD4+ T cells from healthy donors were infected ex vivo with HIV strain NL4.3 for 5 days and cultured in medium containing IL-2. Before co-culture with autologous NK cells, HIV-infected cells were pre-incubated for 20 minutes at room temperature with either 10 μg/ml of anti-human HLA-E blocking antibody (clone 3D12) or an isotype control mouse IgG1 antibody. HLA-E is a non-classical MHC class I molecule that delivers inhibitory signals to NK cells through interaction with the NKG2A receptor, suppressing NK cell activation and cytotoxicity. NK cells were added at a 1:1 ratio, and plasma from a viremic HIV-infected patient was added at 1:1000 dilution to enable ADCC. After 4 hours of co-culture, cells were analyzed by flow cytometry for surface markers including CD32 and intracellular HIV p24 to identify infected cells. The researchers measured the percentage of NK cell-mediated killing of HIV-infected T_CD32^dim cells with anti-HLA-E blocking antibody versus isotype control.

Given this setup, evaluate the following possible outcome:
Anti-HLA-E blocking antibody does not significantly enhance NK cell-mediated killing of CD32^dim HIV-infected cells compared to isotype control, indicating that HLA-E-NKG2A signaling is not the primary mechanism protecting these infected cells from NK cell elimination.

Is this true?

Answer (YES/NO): YES